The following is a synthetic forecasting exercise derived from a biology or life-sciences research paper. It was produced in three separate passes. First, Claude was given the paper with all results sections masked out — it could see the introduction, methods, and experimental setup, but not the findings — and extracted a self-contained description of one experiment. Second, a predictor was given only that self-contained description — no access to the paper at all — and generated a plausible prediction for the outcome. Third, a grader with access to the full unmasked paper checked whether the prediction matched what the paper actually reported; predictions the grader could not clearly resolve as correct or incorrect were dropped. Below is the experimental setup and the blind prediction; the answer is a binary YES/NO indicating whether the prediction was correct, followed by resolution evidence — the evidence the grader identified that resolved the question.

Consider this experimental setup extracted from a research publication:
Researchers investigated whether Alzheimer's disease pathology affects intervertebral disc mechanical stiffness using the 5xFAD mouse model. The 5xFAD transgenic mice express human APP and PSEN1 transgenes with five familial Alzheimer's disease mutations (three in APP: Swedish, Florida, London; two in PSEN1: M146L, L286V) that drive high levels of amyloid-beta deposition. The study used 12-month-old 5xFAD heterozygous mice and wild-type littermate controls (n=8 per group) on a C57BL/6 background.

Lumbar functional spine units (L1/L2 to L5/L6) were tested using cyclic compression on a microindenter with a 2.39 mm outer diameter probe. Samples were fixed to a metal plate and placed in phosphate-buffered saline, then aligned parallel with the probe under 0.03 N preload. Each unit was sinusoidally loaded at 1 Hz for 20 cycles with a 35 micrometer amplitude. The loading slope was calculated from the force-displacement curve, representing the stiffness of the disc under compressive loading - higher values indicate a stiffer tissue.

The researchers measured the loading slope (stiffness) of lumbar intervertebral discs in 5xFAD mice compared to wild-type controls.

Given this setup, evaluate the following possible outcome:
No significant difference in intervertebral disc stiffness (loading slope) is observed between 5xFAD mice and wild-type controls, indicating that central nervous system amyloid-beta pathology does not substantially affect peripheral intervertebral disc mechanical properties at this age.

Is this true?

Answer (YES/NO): NO